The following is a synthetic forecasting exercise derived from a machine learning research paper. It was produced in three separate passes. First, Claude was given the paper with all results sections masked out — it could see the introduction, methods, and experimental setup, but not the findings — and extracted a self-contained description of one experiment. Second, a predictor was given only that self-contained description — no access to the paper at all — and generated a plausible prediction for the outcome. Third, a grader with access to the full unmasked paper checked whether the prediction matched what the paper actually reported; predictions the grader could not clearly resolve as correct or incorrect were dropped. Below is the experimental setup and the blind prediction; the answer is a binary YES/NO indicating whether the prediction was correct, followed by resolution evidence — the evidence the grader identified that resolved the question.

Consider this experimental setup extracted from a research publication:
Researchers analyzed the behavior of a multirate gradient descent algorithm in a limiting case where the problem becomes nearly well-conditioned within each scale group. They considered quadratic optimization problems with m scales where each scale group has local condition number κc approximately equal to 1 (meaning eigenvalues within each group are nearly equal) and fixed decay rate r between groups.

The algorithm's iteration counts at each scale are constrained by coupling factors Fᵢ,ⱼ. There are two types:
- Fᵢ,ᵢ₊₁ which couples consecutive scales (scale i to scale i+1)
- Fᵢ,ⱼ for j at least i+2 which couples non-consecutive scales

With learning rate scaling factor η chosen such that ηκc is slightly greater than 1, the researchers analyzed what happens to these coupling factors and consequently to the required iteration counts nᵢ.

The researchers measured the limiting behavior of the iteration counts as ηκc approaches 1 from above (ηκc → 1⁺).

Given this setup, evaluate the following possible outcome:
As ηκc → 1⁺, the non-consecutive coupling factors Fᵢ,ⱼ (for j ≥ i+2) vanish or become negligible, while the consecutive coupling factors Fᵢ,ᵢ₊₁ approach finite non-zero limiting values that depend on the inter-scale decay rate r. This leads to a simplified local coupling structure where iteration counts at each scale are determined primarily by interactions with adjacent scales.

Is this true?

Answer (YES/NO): NO